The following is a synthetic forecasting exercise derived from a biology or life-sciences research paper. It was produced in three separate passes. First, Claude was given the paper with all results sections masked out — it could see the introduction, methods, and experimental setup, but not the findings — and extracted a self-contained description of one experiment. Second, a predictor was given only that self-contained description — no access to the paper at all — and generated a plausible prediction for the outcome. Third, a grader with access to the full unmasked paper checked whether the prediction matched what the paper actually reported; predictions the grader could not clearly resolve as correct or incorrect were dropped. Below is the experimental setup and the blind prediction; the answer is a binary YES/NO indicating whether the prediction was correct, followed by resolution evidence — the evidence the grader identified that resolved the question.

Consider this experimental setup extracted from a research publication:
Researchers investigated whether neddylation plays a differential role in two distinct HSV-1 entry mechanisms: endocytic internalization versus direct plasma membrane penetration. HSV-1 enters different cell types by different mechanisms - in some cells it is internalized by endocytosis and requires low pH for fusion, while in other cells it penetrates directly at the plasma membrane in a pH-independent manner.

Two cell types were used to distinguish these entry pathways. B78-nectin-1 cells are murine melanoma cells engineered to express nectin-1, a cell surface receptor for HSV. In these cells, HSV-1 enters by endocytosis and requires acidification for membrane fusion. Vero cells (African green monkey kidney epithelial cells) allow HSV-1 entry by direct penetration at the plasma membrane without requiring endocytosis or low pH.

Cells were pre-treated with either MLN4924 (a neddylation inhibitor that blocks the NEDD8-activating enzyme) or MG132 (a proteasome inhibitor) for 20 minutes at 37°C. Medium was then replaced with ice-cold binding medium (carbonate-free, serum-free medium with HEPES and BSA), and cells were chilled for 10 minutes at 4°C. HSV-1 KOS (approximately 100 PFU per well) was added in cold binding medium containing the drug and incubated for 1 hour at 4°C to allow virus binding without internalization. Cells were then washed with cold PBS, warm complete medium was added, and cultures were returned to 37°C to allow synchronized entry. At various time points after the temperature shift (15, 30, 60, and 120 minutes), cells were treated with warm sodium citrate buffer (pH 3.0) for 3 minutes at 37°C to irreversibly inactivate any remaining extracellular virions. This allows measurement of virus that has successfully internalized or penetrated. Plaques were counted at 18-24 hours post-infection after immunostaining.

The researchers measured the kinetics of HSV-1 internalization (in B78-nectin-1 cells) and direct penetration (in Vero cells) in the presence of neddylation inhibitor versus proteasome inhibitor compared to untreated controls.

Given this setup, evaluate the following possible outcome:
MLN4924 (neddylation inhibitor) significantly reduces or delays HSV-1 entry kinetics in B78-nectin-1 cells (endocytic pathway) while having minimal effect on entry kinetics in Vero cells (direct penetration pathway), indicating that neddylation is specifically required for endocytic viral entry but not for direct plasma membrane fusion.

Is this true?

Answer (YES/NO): NO